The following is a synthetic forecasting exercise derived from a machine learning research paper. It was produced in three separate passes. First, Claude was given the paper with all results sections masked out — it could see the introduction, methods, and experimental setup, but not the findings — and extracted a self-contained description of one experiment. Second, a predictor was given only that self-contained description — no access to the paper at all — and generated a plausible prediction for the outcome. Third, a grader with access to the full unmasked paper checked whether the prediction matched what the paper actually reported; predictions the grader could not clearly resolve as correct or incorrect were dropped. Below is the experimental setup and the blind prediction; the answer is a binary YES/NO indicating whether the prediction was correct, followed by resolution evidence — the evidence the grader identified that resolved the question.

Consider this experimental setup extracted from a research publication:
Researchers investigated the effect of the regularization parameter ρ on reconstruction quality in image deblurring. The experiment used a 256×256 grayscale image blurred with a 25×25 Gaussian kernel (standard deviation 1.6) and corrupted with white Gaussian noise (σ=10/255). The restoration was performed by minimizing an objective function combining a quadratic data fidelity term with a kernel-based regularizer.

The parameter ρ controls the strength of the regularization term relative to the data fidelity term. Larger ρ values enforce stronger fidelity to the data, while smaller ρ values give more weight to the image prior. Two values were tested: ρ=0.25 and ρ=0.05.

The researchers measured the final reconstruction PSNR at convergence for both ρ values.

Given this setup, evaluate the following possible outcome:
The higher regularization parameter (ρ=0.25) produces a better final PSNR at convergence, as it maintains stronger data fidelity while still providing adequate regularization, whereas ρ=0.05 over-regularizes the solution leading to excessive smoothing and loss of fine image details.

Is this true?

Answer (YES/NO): NO